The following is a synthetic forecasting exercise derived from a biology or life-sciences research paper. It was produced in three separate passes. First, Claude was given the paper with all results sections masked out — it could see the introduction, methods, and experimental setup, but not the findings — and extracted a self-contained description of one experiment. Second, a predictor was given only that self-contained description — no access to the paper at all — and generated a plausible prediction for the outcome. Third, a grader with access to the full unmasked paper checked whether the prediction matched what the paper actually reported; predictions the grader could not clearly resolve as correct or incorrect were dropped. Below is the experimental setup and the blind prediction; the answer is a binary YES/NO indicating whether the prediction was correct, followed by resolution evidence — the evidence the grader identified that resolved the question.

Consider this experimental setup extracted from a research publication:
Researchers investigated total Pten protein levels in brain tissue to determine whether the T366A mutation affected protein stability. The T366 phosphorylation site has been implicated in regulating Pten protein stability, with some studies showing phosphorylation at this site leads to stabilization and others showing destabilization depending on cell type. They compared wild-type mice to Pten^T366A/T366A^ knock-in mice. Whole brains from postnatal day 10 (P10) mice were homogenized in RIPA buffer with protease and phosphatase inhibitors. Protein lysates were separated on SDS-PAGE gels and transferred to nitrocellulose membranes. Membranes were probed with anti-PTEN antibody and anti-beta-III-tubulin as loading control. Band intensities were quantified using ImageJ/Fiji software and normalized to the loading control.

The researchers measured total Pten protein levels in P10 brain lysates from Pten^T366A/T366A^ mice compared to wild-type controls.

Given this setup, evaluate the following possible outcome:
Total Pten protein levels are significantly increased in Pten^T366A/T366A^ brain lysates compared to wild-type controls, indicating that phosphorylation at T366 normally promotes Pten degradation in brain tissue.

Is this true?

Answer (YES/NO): NO